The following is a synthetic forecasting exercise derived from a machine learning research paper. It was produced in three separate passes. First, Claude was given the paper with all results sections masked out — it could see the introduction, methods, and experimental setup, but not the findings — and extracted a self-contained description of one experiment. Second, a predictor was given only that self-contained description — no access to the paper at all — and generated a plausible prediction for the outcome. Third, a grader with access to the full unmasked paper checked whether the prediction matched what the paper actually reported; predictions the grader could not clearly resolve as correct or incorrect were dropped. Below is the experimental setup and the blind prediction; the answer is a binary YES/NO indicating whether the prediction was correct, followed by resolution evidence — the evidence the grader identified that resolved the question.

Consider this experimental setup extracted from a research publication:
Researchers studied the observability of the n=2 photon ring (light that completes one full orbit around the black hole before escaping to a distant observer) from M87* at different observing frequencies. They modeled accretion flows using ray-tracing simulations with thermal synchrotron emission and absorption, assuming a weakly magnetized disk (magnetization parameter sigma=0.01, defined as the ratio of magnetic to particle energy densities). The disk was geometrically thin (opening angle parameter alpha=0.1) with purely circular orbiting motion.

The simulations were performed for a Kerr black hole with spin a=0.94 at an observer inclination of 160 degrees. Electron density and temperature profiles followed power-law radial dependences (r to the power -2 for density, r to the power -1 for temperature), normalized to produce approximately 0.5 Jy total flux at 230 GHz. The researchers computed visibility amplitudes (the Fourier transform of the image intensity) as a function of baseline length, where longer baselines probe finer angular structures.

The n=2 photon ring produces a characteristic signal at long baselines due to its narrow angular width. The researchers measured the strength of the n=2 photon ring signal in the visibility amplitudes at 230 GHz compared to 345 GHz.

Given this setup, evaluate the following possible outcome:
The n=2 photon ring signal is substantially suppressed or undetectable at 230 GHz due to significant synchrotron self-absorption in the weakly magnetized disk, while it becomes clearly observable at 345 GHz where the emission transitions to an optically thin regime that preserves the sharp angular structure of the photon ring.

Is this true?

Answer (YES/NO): NO